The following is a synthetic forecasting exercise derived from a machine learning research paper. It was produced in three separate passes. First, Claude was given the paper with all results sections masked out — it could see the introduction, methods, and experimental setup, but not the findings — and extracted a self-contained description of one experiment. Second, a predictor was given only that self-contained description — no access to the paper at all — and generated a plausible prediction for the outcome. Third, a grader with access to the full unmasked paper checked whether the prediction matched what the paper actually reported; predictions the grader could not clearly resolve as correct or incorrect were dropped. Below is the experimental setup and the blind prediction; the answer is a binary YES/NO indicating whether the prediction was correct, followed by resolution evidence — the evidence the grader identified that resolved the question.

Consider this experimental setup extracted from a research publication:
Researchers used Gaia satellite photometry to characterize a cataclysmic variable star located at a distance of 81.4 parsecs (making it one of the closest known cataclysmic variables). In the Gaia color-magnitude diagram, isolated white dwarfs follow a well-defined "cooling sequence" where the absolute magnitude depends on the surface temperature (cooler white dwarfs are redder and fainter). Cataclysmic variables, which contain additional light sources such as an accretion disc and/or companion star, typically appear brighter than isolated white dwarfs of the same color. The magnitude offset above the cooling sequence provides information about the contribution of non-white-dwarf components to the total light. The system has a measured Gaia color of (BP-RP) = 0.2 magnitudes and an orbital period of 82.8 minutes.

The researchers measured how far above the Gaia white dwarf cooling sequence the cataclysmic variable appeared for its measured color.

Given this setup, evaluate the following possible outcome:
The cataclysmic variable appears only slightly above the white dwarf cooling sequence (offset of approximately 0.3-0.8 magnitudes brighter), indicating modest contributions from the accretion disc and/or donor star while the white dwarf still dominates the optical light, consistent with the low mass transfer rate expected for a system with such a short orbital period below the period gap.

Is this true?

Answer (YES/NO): NO